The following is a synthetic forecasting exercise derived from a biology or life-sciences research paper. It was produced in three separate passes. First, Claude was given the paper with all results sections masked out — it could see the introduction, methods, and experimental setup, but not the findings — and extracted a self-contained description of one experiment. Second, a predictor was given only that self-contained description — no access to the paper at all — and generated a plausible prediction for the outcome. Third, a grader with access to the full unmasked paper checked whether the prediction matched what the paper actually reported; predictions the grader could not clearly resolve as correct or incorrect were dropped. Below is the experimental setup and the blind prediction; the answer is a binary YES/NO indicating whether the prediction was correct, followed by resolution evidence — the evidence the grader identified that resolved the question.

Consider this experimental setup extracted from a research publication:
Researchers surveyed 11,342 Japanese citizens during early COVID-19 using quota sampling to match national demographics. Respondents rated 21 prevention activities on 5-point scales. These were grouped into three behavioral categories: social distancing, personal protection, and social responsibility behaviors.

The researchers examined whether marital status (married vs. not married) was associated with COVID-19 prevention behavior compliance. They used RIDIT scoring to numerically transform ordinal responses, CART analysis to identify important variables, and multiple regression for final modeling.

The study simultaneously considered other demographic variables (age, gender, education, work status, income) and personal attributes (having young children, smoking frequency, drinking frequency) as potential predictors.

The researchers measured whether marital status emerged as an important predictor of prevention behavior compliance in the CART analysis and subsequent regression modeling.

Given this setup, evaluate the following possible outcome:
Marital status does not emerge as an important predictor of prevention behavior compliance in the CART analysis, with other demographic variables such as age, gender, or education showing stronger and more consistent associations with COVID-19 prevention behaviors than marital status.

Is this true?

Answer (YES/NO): NO